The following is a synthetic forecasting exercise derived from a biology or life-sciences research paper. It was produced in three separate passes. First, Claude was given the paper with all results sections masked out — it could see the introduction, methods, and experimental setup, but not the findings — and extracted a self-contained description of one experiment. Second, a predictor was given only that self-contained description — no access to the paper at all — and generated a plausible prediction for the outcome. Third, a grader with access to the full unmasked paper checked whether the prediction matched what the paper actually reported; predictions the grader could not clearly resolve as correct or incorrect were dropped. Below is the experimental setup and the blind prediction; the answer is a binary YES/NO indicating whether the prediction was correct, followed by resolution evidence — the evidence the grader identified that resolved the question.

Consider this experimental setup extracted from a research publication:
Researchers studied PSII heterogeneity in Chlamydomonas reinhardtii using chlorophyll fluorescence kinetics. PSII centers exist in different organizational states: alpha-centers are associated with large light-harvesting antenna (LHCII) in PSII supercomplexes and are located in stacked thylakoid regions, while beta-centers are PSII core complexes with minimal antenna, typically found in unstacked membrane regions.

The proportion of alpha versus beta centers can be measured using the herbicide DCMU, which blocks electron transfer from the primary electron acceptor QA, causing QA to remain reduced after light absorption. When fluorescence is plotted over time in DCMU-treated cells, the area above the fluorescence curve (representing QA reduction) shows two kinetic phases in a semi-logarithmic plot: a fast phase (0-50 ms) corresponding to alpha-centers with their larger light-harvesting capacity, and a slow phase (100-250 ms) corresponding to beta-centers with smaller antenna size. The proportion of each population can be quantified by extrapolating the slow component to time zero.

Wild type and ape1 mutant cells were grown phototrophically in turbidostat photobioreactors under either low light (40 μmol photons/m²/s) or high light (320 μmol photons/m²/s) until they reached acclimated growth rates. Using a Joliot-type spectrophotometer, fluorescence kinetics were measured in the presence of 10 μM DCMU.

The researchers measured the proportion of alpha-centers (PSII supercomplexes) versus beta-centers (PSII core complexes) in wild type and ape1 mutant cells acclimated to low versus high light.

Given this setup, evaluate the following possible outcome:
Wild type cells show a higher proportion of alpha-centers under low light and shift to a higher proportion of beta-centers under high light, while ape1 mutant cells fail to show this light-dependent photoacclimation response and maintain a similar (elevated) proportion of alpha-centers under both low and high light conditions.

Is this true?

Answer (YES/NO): YES